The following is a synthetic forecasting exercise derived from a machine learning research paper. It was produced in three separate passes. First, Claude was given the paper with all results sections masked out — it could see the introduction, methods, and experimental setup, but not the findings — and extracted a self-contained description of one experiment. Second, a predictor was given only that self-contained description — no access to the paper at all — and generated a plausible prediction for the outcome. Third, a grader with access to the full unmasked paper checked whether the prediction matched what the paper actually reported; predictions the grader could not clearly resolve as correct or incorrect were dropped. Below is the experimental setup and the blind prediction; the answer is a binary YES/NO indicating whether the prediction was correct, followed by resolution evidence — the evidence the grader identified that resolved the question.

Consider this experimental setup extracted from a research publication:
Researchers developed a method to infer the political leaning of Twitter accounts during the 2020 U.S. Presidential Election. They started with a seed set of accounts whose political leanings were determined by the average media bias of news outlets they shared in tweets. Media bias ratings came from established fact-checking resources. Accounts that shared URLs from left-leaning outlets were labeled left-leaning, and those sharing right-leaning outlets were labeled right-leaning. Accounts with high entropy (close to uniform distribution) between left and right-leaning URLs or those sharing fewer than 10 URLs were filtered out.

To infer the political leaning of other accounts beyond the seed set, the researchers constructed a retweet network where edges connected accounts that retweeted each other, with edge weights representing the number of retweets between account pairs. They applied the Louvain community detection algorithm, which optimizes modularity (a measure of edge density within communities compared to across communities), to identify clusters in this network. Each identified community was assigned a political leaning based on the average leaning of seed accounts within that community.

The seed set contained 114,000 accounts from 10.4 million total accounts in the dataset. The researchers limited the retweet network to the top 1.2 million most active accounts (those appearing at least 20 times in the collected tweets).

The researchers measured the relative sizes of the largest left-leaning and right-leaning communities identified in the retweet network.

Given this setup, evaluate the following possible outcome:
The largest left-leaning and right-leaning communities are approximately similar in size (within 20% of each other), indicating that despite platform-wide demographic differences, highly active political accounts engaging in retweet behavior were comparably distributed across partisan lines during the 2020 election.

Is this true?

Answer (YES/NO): YES